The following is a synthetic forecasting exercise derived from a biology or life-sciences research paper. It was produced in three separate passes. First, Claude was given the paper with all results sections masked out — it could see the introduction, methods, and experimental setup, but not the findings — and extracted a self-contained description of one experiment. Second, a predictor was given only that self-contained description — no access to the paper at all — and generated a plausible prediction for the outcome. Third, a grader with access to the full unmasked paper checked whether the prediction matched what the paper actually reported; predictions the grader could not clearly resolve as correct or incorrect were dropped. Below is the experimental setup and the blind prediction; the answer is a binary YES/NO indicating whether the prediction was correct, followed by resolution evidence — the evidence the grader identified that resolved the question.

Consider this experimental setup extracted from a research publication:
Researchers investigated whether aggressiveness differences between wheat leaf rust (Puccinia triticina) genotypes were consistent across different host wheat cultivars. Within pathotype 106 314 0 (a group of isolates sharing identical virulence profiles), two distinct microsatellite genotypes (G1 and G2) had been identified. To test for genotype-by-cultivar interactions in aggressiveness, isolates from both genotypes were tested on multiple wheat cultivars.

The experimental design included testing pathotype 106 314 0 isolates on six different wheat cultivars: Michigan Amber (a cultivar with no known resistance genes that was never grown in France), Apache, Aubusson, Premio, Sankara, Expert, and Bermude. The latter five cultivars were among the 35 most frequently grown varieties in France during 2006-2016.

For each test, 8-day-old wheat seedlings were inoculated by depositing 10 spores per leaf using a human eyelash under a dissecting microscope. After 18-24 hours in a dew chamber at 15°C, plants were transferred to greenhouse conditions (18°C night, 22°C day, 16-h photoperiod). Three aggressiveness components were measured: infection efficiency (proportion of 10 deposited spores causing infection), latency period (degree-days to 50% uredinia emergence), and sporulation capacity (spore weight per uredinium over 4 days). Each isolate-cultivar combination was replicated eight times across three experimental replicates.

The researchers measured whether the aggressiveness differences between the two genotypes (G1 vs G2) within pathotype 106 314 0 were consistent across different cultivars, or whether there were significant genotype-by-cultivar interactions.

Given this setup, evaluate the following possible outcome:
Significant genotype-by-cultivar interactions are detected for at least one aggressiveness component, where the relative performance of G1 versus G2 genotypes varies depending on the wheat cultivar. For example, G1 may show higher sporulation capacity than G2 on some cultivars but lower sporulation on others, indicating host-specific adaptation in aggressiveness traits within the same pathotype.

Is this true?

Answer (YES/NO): NO